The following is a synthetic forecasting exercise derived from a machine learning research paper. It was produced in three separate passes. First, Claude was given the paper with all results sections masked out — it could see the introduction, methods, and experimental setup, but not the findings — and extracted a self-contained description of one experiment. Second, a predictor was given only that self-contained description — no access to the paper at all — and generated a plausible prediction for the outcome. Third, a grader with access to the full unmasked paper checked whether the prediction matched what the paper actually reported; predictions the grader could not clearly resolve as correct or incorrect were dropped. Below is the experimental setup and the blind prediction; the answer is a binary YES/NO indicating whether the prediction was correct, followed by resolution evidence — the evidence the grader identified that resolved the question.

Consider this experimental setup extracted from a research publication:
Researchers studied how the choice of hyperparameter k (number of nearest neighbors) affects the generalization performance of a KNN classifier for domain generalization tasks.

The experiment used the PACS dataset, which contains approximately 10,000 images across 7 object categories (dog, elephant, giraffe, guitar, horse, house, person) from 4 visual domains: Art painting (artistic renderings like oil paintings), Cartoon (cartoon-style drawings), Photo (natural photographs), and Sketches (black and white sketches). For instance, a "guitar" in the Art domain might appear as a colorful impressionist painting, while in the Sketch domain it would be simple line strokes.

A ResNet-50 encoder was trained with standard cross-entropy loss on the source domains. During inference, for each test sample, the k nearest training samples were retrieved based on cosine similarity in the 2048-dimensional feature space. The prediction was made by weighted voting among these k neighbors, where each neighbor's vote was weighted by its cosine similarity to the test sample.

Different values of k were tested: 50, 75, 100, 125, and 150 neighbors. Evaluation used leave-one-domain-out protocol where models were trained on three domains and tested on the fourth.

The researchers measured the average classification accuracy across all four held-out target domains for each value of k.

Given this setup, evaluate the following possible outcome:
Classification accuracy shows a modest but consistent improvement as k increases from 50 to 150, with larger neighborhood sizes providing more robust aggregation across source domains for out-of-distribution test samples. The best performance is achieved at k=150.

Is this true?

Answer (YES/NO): NO